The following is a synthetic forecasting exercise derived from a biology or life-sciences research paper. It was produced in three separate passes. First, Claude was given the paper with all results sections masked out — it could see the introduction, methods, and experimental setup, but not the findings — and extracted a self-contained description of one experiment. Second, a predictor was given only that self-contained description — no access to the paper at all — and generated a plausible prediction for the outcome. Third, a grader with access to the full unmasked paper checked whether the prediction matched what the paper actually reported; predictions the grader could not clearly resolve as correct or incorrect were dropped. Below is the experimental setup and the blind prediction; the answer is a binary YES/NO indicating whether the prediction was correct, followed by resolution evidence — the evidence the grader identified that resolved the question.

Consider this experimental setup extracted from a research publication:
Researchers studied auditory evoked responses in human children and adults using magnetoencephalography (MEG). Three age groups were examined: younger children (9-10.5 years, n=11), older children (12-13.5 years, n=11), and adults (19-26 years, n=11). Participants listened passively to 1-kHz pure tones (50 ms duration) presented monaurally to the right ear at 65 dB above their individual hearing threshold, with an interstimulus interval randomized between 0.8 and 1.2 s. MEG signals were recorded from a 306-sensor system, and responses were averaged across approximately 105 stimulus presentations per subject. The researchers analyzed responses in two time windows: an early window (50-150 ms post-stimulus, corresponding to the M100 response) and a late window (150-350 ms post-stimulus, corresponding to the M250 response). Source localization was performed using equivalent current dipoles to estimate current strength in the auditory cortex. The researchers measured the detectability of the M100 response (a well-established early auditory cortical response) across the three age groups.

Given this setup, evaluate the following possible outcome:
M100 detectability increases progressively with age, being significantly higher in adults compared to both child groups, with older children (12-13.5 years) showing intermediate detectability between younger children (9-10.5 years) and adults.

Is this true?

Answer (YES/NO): NO